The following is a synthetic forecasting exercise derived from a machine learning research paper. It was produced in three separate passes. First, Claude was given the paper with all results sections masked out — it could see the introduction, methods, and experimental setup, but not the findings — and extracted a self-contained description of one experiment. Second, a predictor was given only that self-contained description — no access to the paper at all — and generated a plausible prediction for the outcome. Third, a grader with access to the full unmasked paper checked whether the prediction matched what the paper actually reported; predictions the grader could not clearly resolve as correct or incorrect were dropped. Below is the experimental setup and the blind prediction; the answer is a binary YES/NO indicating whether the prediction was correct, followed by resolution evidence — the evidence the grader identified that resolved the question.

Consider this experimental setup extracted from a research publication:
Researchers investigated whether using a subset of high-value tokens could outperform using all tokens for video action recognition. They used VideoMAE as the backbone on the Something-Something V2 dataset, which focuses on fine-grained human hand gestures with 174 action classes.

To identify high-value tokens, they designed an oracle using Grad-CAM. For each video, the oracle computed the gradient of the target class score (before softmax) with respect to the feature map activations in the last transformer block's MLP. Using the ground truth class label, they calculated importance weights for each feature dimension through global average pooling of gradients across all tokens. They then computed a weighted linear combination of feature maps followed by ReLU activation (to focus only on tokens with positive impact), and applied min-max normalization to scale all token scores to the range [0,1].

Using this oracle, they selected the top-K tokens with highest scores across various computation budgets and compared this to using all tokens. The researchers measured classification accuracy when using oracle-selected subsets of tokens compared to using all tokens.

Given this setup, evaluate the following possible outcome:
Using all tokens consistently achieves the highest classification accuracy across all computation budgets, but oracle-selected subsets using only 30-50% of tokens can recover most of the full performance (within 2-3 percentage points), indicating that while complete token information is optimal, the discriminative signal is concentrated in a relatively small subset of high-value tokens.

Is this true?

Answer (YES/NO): NO